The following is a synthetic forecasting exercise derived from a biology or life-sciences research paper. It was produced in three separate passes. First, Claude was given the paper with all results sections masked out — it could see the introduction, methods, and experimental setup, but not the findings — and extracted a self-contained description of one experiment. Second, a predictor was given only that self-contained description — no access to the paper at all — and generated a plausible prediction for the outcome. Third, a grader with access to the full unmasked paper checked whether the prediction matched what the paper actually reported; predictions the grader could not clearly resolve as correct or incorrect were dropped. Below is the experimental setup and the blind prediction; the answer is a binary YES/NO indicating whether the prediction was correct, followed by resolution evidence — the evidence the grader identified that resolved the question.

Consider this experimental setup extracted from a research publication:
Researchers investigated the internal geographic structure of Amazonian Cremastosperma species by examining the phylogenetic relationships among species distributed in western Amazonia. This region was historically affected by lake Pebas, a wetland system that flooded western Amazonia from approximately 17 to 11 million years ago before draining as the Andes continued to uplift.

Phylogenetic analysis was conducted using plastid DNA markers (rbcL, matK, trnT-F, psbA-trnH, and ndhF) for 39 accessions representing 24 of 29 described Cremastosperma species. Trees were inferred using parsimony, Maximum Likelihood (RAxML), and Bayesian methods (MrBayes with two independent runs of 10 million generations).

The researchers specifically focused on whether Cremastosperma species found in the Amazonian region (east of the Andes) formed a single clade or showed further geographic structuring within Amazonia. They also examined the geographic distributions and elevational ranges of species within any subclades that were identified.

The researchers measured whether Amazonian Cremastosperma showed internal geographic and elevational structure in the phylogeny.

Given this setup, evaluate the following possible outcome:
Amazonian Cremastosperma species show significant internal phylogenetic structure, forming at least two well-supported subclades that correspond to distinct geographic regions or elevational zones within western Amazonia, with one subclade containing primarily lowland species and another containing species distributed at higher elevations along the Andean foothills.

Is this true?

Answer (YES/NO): YES